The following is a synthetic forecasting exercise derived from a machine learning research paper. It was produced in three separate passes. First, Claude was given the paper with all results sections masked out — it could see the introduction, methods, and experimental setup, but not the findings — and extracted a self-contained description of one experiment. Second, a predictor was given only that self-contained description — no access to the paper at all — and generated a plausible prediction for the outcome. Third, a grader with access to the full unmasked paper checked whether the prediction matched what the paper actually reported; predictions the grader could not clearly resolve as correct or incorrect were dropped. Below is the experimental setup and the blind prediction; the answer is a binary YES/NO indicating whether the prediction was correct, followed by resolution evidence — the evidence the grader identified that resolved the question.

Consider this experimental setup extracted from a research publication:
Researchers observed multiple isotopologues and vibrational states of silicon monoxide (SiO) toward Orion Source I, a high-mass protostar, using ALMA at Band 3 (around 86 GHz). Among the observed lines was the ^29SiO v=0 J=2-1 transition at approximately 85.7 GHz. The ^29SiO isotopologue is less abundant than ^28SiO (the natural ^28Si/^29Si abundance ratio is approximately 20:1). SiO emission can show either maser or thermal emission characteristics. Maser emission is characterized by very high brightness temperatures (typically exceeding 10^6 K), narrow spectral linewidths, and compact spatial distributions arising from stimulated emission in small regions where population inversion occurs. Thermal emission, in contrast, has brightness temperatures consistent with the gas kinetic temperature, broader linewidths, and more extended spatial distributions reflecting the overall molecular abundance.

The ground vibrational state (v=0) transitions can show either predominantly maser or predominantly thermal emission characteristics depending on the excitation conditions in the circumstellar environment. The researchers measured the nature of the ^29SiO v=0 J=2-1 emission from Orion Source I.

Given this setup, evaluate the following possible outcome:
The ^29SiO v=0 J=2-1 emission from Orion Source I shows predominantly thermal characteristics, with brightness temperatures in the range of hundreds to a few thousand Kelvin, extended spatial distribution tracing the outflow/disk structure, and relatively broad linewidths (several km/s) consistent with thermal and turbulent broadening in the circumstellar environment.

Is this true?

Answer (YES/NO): NO